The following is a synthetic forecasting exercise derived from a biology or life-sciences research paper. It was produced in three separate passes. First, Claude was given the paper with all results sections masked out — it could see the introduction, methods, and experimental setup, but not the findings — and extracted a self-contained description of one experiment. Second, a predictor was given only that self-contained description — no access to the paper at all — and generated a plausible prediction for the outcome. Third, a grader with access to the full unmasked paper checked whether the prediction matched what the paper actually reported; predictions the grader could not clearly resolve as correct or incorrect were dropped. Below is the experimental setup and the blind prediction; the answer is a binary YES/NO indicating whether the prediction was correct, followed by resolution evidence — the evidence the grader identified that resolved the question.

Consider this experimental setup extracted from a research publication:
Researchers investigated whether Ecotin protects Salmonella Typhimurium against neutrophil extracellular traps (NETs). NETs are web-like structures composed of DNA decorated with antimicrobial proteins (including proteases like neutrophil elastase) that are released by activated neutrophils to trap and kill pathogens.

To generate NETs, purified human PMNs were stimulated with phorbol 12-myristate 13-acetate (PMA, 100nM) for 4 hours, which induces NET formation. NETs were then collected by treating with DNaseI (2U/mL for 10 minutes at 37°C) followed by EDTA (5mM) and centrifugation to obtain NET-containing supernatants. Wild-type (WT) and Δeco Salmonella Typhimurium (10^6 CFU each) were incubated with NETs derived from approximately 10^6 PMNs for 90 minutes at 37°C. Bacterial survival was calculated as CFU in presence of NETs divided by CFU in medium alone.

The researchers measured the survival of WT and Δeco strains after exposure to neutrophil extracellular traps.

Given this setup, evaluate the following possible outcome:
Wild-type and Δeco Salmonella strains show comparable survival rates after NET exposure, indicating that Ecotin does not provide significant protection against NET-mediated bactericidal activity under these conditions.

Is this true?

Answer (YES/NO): NO